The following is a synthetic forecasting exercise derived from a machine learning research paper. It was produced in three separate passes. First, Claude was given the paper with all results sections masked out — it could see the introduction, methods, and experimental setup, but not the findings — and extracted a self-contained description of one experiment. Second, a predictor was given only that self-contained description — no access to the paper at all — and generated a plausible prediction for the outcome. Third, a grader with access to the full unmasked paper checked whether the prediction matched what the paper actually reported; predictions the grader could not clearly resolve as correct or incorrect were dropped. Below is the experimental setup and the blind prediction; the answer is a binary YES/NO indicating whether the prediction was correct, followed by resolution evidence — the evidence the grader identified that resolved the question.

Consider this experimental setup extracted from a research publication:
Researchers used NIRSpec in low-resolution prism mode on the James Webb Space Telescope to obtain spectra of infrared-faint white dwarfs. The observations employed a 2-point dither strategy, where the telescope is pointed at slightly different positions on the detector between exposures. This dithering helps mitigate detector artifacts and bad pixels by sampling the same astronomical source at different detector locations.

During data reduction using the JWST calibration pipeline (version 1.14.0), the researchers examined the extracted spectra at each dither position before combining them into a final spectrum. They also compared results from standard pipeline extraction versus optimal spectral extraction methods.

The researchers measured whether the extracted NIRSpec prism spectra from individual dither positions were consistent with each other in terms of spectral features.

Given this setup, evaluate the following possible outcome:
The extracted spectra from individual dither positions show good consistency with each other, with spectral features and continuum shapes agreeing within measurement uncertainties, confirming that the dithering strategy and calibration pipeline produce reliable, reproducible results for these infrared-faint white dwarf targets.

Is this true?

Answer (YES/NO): NO